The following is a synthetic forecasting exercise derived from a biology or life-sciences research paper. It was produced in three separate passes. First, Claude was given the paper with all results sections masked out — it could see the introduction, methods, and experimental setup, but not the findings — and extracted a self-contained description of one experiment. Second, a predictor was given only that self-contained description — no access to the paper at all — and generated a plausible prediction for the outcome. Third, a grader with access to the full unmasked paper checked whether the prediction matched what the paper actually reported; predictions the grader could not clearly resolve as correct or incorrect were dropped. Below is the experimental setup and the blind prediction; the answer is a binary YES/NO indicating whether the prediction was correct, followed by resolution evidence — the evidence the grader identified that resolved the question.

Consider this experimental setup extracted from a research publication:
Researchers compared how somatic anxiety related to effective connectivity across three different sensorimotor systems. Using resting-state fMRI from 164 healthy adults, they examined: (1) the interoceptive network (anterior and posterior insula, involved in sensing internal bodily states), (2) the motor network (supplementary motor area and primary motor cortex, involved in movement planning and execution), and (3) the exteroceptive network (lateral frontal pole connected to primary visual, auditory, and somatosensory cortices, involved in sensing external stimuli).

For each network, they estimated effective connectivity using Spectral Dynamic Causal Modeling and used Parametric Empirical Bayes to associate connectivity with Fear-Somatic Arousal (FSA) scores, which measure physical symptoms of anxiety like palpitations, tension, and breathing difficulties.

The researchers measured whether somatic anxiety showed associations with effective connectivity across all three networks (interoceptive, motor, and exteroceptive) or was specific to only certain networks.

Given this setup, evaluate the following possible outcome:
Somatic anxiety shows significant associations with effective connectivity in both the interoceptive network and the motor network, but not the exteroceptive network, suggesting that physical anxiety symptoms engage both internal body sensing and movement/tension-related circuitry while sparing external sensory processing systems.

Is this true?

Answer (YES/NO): NO